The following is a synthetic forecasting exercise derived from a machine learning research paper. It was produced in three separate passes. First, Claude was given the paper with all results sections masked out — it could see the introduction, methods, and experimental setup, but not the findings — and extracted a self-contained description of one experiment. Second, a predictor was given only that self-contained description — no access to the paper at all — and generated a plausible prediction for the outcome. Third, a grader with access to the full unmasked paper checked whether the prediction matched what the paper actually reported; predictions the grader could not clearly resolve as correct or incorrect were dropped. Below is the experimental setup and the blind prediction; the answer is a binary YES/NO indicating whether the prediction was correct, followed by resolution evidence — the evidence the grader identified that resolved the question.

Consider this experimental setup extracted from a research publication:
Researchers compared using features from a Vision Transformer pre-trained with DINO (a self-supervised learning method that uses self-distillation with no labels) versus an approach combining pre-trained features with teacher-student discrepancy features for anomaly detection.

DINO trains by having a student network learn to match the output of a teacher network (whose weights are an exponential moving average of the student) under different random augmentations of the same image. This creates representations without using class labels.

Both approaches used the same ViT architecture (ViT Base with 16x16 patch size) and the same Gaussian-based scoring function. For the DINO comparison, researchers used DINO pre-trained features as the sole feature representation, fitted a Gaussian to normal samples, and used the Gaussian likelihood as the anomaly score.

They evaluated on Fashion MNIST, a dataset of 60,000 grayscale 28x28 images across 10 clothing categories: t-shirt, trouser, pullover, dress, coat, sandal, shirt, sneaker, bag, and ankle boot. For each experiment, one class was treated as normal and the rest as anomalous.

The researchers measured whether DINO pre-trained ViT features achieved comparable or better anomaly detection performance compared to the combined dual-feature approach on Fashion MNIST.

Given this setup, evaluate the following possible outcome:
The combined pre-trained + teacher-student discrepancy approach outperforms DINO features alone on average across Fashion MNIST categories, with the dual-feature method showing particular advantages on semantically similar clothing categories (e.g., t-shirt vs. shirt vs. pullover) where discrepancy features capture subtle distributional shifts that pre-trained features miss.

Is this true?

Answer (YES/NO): NO